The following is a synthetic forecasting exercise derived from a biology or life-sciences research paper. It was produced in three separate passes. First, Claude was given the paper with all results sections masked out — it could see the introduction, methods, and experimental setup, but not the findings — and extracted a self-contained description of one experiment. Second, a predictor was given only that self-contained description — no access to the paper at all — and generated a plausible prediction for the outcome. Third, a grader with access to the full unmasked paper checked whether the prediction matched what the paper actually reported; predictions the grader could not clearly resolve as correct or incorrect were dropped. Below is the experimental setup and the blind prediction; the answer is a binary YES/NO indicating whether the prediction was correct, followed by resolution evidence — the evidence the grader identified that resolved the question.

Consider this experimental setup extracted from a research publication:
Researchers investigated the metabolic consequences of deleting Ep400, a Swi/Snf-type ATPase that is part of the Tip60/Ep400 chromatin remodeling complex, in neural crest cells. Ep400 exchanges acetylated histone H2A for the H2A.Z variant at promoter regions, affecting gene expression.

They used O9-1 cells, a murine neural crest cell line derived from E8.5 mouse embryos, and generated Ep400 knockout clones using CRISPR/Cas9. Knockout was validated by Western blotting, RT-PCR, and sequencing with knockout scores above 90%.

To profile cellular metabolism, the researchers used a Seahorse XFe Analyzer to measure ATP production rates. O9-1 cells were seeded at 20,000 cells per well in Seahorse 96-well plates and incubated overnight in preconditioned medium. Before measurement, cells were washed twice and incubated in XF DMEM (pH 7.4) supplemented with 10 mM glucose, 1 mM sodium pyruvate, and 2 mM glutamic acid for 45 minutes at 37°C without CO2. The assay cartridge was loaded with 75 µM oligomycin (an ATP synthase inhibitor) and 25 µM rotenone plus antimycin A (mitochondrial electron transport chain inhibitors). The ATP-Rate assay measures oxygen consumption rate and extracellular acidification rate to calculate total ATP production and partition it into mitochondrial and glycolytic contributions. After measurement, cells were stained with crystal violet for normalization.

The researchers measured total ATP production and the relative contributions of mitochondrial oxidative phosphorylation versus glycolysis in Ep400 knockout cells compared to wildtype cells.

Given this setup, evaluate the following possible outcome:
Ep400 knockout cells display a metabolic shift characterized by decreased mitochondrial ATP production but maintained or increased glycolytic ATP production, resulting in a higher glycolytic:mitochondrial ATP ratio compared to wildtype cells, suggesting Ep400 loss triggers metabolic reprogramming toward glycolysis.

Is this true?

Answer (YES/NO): NO